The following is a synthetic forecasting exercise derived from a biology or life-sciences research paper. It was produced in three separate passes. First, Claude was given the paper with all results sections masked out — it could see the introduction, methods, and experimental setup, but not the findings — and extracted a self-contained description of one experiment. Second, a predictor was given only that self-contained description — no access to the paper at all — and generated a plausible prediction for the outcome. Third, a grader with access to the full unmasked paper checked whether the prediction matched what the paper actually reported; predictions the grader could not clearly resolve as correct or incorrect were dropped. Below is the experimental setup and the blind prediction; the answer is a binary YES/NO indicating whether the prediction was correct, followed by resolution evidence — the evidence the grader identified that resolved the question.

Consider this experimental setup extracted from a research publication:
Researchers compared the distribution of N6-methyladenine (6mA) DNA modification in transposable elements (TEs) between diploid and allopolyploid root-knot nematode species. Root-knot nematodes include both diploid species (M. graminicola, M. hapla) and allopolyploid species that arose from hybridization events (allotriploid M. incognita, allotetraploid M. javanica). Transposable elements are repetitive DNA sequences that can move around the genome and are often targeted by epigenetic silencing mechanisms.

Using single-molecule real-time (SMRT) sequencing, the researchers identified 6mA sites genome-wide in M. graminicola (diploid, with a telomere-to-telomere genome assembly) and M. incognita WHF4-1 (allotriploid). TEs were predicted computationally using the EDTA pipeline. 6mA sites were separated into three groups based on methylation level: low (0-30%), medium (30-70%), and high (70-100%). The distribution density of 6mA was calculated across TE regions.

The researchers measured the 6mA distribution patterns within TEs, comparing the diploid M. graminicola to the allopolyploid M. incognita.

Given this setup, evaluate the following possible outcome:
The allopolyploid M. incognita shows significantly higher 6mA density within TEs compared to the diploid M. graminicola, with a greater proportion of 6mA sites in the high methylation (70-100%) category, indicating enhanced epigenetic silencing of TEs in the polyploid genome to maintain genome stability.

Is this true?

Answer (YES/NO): NO